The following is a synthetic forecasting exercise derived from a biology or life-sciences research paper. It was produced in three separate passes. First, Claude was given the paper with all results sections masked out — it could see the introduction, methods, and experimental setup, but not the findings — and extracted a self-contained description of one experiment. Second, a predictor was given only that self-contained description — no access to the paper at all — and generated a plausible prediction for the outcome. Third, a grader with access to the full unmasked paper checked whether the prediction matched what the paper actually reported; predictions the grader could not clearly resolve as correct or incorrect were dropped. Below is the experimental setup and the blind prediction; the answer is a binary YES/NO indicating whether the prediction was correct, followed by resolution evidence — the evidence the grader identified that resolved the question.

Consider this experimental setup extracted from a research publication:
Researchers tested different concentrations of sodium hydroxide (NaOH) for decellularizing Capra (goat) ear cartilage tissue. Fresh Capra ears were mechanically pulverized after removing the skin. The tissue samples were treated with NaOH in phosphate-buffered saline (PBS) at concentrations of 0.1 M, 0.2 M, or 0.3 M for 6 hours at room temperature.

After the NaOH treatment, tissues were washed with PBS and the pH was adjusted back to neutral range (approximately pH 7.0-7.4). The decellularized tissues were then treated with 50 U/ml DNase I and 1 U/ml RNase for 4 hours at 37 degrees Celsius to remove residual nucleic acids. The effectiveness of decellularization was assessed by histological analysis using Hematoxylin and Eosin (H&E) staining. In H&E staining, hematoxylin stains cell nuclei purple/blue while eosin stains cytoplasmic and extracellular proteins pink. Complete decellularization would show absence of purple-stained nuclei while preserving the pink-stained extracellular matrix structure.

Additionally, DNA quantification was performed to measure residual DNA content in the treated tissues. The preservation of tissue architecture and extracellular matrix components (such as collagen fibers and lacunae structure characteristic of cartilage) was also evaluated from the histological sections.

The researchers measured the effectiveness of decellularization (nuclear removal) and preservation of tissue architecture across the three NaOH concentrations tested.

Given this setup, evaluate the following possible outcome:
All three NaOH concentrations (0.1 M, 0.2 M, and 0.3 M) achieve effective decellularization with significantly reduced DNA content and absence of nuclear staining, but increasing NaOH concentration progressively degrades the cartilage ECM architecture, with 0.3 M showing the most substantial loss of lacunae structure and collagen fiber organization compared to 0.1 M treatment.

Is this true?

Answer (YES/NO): NO